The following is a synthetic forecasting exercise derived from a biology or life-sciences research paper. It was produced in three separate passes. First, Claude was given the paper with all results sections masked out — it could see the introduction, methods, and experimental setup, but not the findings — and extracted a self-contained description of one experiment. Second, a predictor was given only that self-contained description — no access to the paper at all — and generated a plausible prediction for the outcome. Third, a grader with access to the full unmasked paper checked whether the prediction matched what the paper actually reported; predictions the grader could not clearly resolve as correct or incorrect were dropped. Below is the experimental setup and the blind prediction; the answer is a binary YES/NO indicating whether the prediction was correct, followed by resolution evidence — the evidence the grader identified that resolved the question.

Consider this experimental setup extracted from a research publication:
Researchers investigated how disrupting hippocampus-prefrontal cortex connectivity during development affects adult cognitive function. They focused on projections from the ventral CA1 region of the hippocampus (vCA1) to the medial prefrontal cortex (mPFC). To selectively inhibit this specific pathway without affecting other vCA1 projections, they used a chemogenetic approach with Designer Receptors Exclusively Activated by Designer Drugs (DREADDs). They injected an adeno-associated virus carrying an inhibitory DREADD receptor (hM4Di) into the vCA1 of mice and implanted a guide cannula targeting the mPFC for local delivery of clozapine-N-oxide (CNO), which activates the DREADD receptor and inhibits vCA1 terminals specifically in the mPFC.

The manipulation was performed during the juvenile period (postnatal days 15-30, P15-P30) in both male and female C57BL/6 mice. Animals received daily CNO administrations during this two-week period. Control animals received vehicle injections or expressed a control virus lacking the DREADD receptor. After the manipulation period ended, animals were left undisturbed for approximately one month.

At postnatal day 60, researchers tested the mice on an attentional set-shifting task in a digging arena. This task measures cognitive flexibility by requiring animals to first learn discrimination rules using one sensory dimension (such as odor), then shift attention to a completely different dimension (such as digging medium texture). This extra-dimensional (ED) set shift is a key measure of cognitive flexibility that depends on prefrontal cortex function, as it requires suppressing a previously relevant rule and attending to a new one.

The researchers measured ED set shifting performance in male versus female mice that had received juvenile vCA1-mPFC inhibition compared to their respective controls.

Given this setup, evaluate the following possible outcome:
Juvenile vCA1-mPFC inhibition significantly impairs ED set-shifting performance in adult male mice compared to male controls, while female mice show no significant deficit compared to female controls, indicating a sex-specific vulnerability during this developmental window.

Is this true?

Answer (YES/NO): NO